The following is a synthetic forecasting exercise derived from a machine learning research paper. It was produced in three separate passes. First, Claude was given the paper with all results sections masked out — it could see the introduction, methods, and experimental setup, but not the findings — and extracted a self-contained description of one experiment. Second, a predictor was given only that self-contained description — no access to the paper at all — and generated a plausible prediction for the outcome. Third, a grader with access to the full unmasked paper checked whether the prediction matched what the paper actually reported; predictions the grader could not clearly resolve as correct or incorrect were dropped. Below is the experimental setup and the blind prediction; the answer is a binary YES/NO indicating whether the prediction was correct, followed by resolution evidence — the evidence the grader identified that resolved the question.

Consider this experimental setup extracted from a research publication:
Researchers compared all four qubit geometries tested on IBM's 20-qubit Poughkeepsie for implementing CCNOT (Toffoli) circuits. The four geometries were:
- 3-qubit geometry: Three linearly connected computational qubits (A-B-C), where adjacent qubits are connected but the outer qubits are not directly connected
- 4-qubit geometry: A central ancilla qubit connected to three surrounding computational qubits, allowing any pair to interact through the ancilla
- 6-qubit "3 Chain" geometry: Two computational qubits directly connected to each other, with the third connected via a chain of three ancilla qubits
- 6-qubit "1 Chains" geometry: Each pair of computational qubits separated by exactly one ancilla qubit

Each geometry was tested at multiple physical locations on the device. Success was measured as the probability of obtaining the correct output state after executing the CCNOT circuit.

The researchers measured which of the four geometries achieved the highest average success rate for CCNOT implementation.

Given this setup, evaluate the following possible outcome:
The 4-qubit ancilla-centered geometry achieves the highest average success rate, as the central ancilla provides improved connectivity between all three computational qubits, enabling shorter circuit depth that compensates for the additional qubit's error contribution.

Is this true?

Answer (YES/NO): NO